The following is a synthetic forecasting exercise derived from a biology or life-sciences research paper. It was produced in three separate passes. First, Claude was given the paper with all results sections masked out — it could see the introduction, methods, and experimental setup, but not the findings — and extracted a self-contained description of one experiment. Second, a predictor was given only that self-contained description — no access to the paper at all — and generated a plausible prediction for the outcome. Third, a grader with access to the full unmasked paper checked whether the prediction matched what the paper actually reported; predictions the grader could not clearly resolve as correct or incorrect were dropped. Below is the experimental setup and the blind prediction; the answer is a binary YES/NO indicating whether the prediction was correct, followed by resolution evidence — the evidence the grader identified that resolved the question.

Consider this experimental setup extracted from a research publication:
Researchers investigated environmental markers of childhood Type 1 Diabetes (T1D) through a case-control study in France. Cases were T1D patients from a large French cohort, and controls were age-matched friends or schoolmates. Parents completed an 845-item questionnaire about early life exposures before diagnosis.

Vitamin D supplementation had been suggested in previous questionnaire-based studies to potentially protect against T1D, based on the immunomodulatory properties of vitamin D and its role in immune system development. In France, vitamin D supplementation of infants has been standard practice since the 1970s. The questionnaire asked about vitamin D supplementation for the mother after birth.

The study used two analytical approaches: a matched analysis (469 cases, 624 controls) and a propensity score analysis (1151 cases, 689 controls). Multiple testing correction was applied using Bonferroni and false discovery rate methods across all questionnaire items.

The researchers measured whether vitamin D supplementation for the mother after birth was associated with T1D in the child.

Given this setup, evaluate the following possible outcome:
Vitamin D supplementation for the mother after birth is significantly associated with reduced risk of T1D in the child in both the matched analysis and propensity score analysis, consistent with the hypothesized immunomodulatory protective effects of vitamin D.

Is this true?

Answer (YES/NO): NO